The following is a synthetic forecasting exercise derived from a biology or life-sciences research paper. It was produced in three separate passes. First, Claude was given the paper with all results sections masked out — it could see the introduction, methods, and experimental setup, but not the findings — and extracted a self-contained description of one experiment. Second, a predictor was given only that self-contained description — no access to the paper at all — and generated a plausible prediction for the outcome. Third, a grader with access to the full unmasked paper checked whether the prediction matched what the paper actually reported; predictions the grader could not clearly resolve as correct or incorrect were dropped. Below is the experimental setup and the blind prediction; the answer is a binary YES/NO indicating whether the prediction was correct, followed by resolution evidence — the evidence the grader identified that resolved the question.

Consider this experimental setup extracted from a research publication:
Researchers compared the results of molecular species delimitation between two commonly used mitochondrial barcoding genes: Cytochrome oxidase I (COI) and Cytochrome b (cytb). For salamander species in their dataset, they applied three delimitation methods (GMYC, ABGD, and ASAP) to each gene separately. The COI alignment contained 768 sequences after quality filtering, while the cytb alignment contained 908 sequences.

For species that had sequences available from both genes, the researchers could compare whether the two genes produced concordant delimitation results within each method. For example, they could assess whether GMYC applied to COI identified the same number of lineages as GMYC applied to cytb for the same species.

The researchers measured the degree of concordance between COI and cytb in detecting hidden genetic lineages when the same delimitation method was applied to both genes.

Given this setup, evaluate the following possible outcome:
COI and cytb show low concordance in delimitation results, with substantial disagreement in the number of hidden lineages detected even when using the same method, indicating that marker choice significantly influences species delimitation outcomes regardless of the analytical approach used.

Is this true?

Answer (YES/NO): NO